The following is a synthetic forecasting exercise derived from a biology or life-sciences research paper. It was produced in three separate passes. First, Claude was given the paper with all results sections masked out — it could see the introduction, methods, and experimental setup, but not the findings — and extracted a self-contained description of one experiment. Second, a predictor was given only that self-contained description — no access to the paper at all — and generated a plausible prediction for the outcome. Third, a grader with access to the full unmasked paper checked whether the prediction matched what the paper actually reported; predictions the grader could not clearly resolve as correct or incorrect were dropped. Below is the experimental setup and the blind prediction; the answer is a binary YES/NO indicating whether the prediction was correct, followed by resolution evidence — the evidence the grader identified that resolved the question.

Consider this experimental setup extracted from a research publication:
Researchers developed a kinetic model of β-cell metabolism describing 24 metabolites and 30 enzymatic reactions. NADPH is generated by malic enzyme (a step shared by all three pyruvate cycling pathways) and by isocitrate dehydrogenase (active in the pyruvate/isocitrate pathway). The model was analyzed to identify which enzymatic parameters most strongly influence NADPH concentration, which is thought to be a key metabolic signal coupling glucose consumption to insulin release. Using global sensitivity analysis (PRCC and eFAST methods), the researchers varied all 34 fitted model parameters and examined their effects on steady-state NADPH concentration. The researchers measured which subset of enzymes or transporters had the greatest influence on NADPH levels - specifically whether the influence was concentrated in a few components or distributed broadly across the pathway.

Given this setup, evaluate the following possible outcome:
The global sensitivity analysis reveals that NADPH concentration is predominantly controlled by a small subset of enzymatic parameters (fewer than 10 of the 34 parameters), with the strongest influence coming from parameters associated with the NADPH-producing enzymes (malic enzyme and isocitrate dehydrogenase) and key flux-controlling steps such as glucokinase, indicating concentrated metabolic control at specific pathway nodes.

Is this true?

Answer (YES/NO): NO